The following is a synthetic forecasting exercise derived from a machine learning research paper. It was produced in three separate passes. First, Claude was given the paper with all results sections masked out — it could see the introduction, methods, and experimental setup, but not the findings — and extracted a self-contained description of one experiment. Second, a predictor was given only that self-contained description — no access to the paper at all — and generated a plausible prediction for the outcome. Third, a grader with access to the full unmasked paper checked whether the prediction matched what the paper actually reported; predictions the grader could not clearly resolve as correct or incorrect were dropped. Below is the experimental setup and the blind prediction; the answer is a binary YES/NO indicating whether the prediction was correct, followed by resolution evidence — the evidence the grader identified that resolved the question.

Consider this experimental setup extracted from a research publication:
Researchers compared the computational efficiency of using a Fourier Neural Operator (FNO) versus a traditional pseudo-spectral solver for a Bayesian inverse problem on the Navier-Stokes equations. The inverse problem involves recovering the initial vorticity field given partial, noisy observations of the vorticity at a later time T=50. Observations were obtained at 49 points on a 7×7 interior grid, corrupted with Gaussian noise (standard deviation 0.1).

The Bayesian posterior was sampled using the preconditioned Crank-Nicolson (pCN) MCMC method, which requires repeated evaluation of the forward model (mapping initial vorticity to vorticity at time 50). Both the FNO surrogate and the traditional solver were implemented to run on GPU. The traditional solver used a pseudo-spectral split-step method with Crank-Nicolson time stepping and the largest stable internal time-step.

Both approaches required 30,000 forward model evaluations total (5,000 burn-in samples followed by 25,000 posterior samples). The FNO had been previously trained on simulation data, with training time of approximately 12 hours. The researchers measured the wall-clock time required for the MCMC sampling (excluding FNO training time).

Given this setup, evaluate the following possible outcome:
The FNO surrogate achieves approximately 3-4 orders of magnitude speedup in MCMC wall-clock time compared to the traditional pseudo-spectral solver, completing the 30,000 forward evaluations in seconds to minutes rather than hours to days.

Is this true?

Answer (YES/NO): NO